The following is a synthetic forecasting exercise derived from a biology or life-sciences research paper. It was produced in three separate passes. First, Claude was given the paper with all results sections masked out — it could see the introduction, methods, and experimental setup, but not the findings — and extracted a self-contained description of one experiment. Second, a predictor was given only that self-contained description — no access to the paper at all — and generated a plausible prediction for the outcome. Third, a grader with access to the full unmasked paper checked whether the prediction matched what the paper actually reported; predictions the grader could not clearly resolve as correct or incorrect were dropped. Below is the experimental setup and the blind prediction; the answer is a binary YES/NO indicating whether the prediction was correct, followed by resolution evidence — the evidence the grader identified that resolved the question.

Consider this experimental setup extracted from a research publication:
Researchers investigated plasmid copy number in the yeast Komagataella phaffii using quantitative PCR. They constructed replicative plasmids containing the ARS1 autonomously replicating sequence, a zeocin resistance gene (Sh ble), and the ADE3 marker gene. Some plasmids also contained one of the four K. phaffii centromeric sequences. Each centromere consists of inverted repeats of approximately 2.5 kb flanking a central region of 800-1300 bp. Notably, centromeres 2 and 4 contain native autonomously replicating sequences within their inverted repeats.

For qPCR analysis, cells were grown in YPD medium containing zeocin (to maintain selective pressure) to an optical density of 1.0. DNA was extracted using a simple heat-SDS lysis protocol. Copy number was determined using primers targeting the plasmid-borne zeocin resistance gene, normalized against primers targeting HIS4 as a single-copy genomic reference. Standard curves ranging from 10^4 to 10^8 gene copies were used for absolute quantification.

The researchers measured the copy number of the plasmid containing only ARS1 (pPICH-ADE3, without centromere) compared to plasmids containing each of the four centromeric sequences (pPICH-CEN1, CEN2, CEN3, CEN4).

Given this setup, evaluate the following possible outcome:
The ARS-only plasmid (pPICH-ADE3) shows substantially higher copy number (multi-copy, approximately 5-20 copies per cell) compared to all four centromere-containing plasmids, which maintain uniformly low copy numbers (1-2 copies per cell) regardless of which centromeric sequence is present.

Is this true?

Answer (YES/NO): NO